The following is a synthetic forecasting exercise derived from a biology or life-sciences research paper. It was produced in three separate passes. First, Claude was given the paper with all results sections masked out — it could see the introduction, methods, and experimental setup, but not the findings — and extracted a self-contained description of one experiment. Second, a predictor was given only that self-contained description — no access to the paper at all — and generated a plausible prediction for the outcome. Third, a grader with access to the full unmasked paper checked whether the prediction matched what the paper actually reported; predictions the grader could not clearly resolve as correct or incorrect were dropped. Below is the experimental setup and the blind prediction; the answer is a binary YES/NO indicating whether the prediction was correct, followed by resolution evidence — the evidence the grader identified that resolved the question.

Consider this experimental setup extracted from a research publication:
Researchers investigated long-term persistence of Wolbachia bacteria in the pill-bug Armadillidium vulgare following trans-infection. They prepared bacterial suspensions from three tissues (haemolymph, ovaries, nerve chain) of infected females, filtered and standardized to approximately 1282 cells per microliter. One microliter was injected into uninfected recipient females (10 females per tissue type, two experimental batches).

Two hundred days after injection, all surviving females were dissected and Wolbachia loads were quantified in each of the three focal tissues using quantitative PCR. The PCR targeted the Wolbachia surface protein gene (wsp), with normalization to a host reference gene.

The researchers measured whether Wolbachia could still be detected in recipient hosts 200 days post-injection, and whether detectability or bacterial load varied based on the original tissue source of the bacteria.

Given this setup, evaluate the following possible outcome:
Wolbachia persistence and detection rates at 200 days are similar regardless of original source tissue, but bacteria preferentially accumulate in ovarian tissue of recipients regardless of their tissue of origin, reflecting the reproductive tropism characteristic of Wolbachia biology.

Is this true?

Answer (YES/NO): NO